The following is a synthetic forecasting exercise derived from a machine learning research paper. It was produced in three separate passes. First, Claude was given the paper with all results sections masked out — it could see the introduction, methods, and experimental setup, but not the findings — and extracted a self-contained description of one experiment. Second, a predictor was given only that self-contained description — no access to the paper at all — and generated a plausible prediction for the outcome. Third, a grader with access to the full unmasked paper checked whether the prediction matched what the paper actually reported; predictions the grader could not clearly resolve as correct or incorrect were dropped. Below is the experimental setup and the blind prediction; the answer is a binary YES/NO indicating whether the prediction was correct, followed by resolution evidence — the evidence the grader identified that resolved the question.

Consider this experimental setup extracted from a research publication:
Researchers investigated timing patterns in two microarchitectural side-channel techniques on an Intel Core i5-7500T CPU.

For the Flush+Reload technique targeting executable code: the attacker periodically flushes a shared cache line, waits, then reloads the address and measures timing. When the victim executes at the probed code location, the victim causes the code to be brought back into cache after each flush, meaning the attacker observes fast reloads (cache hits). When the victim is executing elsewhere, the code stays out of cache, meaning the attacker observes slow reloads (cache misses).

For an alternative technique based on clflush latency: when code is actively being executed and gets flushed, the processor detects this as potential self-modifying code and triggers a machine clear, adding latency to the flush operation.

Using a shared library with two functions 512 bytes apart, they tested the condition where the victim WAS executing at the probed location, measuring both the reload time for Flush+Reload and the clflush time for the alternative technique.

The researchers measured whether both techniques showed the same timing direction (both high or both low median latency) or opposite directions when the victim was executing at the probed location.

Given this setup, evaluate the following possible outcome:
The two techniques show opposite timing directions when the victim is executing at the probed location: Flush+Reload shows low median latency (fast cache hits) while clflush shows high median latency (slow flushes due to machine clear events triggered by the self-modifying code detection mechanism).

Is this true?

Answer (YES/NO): YES